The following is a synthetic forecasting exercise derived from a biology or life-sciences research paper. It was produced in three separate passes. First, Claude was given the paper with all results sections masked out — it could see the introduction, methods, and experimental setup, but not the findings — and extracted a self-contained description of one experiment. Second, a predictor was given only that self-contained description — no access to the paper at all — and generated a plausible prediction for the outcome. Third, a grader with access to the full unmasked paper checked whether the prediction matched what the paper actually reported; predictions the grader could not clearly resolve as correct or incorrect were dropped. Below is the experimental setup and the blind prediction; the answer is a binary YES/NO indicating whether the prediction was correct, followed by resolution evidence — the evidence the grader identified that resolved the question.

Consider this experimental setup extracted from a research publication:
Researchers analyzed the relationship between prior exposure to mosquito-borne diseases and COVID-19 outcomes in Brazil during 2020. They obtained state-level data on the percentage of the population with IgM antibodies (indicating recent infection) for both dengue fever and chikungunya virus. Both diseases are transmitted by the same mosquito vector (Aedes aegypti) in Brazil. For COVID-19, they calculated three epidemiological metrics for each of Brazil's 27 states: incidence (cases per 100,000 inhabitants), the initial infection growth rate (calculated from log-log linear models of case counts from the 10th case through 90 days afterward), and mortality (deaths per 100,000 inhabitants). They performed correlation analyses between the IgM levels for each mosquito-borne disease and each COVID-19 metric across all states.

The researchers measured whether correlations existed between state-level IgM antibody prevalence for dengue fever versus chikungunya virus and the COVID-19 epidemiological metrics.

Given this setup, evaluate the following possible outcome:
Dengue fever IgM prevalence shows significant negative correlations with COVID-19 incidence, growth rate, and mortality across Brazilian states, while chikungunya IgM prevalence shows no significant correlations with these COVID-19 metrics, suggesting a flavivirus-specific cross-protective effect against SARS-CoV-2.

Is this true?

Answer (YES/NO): YES